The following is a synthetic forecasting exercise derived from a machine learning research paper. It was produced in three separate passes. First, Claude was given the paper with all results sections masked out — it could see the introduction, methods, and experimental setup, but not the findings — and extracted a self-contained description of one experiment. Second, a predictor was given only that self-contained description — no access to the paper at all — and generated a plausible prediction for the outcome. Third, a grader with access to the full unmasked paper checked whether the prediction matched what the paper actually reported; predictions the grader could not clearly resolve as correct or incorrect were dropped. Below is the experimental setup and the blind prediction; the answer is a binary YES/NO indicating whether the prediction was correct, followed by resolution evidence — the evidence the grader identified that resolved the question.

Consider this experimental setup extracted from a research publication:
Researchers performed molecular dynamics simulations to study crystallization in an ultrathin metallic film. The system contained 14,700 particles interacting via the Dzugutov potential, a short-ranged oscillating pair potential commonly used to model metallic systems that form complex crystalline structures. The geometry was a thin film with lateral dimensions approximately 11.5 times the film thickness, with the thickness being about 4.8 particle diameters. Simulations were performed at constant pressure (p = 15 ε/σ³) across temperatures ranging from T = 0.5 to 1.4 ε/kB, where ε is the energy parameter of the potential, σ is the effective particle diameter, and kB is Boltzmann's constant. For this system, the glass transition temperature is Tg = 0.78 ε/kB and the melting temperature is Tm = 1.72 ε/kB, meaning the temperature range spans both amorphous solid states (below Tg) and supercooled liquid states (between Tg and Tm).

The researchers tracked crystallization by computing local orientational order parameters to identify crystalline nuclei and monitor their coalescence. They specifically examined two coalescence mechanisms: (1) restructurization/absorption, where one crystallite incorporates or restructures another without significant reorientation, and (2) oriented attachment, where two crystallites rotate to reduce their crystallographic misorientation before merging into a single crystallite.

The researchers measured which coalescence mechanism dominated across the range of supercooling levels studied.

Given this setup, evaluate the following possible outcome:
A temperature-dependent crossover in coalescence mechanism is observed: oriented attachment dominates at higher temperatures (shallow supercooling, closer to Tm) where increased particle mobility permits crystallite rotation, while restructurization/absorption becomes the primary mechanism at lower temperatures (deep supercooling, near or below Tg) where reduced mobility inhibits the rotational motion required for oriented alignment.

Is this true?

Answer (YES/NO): NO